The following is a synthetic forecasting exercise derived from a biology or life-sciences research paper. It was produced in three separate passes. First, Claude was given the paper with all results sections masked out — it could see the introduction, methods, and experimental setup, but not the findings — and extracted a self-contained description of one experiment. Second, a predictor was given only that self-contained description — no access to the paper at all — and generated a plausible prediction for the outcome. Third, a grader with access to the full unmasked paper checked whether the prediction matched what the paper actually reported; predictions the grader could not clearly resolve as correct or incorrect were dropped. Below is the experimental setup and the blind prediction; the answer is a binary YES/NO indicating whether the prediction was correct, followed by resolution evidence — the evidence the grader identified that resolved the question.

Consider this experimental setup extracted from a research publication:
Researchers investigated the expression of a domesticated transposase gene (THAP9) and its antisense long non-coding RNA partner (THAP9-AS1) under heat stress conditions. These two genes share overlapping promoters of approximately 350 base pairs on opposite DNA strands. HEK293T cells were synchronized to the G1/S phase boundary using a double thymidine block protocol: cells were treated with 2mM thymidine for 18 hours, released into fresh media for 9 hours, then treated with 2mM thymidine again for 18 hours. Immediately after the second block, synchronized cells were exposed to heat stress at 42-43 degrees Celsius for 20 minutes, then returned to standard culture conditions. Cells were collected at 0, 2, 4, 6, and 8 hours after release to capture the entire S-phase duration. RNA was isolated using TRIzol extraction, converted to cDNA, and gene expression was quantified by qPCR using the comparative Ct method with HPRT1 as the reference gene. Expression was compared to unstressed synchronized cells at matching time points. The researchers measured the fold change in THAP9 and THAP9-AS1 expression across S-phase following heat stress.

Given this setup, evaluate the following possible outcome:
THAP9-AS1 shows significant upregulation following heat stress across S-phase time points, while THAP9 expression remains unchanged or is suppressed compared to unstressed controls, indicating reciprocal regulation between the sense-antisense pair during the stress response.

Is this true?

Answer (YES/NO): YES